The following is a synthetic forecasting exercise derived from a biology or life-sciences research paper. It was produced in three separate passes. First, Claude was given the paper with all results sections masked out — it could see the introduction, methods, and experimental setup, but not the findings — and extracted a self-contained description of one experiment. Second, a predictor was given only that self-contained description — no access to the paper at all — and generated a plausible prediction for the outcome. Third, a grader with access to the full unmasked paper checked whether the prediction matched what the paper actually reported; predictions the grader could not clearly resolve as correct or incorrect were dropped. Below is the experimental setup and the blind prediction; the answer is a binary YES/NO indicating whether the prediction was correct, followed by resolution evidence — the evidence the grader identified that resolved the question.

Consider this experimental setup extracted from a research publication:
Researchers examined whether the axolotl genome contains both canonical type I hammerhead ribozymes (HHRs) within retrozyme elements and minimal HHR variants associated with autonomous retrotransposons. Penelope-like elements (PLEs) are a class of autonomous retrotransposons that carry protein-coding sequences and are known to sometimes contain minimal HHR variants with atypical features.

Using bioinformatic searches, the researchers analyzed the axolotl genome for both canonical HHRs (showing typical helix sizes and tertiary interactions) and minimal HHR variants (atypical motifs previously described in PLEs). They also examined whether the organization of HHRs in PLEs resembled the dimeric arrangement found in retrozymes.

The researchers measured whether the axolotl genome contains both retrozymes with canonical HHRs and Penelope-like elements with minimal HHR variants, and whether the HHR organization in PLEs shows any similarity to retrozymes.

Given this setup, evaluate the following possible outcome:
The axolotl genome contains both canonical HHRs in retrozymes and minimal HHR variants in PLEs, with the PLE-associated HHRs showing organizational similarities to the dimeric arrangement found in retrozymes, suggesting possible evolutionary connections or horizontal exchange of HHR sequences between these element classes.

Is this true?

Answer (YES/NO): YES